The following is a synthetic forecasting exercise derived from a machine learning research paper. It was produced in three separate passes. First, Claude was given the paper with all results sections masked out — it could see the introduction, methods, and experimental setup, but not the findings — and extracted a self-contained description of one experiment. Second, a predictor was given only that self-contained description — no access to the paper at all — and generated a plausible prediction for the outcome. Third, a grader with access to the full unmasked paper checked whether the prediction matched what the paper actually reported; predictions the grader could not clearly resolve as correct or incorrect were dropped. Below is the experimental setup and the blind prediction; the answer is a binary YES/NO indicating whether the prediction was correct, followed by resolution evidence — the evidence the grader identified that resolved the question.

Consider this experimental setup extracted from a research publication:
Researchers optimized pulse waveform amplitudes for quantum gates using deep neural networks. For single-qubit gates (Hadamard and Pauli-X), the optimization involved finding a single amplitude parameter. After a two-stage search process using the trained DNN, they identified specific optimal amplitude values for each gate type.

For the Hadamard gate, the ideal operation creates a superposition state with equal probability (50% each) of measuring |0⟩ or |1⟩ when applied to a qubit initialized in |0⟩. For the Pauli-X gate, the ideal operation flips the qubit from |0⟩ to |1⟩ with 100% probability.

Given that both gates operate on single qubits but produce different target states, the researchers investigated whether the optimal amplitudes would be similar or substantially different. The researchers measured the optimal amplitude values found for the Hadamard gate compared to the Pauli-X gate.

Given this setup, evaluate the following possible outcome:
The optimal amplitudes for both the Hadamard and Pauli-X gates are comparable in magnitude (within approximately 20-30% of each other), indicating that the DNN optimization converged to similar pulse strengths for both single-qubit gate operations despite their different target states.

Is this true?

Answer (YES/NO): NO